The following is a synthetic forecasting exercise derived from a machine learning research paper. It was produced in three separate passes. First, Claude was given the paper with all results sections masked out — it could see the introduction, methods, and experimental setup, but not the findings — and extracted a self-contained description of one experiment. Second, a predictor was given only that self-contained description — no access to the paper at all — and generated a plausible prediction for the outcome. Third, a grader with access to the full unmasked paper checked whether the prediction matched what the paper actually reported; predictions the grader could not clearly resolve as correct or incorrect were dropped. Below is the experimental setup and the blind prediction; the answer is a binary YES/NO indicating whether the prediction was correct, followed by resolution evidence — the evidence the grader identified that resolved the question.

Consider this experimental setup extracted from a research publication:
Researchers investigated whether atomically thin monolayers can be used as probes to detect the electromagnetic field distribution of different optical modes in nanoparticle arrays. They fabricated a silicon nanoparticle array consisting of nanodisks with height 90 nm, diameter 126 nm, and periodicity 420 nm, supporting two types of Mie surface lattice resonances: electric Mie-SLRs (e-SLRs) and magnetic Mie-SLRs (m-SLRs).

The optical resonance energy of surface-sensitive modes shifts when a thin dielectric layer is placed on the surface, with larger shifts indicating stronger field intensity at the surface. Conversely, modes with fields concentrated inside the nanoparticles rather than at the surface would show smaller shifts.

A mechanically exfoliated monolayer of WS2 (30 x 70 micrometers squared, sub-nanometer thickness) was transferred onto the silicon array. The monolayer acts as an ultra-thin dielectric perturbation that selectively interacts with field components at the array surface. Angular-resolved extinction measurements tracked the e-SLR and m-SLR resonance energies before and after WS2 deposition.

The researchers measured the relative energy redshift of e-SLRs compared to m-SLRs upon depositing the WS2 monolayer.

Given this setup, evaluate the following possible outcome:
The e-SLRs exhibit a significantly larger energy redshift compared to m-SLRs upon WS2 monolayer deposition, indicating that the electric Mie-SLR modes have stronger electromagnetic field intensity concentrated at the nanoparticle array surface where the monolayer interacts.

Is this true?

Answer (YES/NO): YES